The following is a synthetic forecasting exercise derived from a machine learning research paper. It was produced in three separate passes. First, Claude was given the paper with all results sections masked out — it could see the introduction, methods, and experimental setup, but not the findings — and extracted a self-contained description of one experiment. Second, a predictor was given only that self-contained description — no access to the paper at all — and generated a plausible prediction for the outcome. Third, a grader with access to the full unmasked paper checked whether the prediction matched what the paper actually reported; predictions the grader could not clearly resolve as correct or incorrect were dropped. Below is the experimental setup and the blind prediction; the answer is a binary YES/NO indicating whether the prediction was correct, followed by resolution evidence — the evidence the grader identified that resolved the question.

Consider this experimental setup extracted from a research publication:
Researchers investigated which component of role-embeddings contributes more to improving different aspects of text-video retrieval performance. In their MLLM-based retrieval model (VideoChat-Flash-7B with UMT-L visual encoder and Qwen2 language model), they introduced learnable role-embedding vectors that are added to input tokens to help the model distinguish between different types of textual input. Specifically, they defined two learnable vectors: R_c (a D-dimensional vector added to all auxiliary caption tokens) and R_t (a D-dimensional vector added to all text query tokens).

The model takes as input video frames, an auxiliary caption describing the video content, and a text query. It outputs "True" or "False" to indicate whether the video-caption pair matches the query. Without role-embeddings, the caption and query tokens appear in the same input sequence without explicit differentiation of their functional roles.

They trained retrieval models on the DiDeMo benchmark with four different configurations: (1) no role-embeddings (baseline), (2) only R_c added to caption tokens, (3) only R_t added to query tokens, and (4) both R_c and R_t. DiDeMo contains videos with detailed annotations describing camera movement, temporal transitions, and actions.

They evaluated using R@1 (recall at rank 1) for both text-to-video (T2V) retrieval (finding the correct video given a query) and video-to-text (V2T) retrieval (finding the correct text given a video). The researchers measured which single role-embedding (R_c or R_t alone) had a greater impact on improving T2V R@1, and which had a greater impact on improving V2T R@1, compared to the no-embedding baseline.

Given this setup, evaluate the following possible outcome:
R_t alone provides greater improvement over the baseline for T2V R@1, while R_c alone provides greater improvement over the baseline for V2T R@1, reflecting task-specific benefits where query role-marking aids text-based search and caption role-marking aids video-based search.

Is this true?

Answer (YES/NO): NO